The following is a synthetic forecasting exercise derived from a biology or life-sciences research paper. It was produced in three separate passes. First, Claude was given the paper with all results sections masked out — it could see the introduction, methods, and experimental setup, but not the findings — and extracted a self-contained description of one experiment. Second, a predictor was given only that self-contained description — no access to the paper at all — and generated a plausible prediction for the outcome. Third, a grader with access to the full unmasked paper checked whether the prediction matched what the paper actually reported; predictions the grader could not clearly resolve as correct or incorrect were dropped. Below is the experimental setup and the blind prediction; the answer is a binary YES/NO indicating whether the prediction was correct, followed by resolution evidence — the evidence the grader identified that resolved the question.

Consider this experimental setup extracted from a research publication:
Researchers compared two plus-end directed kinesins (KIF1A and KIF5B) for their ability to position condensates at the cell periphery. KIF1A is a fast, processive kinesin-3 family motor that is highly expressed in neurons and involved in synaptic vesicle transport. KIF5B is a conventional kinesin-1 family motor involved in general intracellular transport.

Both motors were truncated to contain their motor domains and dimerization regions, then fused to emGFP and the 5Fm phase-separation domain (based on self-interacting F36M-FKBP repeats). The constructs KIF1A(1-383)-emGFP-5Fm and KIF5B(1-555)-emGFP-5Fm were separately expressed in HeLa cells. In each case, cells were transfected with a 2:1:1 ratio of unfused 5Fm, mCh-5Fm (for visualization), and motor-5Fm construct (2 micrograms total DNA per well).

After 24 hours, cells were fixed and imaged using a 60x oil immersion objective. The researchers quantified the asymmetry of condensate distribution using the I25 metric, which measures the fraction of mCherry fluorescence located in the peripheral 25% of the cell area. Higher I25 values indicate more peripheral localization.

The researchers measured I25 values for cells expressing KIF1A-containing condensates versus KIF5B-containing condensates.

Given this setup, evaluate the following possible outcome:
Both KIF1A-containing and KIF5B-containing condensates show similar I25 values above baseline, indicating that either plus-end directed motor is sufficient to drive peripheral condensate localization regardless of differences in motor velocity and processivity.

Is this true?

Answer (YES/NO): YES